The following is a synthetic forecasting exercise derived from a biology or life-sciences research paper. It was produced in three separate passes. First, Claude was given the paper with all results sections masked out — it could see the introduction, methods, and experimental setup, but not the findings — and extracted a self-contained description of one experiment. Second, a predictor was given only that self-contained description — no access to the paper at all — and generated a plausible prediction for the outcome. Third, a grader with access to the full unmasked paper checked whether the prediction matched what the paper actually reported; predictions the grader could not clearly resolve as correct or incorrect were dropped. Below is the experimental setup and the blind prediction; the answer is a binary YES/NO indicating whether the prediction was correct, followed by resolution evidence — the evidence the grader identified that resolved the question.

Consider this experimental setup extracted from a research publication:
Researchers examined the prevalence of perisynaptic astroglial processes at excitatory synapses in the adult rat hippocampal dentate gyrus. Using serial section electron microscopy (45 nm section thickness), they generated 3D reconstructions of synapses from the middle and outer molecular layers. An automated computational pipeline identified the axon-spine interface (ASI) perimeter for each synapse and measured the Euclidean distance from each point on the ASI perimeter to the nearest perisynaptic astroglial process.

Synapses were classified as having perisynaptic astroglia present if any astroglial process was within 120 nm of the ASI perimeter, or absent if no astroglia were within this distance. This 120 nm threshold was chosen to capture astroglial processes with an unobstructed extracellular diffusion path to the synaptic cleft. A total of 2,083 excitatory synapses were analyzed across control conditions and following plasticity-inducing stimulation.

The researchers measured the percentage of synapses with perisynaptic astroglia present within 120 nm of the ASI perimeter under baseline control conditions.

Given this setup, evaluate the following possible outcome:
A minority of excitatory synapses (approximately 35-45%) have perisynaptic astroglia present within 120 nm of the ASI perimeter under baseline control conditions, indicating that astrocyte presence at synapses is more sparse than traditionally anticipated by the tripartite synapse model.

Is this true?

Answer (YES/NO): NO